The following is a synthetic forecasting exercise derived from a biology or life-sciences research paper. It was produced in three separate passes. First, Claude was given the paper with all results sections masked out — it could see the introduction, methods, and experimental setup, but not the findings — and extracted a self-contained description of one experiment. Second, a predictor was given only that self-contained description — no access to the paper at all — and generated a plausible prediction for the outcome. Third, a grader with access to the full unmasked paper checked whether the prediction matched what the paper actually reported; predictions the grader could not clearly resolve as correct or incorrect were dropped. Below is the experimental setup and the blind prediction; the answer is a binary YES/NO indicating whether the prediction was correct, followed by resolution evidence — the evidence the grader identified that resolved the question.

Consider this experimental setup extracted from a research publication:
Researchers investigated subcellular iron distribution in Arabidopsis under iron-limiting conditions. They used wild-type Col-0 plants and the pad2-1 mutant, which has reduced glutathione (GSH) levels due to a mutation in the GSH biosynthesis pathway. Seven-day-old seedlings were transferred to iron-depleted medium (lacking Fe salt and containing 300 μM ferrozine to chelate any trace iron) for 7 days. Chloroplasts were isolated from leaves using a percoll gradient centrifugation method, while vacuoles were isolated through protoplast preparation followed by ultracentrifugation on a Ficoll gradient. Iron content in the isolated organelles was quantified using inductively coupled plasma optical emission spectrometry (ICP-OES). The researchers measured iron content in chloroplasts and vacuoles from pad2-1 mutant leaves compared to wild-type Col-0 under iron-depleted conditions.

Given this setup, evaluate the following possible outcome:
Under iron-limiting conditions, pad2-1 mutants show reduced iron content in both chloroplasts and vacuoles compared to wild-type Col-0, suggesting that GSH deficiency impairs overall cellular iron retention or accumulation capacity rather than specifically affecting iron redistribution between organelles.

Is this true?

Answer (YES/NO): NO